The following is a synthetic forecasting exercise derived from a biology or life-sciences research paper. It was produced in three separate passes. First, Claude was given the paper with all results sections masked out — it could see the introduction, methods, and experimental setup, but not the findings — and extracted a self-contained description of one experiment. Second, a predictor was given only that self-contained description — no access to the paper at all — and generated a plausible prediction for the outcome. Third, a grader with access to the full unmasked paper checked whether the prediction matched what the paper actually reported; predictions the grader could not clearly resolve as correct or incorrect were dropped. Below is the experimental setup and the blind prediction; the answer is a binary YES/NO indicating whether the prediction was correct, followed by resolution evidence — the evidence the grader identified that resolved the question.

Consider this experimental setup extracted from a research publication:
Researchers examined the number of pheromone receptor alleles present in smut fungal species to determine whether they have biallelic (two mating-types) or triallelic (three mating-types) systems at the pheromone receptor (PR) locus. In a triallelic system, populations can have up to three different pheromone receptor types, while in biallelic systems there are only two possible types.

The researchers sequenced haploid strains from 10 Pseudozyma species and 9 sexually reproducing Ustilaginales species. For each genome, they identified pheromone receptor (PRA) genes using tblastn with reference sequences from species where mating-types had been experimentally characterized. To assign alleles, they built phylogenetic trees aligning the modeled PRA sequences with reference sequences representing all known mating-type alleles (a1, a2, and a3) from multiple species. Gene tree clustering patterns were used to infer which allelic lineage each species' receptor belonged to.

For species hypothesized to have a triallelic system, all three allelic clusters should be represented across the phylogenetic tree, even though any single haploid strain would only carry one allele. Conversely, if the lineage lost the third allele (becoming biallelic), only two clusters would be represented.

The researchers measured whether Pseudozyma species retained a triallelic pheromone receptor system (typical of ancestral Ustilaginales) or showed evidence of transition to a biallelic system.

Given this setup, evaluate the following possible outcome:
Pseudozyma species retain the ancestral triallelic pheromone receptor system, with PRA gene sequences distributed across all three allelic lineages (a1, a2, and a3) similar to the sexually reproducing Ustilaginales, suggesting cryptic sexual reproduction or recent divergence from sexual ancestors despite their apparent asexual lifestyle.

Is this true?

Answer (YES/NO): YES